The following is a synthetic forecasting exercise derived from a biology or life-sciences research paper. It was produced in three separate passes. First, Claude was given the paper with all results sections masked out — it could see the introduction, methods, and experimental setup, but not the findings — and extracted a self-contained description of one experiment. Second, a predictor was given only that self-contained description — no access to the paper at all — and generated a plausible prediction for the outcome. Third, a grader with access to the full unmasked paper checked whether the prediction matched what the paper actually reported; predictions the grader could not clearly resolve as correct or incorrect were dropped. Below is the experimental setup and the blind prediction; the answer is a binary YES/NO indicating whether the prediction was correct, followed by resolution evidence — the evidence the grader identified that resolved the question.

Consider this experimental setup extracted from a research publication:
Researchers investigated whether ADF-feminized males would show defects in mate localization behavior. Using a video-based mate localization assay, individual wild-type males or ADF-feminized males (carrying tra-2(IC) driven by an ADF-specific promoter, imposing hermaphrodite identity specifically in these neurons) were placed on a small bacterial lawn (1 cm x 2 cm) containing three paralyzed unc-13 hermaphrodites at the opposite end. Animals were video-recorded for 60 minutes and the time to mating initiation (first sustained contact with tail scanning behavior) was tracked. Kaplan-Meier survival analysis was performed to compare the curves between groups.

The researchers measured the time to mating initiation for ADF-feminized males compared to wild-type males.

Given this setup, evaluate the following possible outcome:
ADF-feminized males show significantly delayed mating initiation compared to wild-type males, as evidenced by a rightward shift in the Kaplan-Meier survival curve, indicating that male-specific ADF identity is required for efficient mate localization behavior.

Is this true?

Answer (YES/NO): YES